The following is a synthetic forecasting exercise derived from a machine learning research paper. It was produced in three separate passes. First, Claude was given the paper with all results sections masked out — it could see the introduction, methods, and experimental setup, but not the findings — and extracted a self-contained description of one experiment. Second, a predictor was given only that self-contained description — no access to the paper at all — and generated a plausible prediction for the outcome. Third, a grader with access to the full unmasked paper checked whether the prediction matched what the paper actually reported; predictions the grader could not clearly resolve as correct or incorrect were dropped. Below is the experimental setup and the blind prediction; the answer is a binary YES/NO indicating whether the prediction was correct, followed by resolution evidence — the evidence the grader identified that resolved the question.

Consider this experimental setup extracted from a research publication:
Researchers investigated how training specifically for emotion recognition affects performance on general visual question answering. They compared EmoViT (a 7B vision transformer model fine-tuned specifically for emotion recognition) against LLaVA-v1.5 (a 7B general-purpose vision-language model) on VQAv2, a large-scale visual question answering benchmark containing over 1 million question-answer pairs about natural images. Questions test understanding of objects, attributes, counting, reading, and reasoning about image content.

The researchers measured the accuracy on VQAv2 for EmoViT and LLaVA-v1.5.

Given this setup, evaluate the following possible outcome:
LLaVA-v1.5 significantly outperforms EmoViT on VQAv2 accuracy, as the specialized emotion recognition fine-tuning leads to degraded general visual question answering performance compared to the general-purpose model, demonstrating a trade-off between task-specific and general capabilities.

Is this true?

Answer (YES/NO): YES